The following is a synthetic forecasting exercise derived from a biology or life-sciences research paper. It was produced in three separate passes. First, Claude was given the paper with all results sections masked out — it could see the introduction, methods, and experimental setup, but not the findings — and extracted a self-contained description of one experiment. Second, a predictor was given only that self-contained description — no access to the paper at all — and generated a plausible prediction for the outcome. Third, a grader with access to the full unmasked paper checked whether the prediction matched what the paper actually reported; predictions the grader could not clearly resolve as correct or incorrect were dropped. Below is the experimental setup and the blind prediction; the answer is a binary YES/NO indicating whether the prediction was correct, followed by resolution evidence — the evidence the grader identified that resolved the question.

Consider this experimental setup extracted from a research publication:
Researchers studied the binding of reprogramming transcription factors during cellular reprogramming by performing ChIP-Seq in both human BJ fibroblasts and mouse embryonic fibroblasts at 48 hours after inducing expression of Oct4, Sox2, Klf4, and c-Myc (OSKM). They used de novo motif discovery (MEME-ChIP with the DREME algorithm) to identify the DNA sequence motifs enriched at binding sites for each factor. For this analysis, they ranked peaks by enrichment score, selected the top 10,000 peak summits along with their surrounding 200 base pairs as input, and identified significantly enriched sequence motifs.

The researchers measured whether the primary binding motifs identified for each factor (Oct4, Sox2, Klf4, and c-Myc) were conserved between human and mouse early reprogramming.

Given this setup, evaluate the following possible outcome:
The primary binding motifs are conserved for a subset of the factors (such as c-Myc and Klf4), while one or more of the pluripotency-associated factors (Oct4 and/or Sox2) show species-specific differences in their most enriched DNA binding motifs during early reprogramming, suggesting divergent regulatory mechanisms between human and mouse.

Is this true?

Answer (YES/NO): NO